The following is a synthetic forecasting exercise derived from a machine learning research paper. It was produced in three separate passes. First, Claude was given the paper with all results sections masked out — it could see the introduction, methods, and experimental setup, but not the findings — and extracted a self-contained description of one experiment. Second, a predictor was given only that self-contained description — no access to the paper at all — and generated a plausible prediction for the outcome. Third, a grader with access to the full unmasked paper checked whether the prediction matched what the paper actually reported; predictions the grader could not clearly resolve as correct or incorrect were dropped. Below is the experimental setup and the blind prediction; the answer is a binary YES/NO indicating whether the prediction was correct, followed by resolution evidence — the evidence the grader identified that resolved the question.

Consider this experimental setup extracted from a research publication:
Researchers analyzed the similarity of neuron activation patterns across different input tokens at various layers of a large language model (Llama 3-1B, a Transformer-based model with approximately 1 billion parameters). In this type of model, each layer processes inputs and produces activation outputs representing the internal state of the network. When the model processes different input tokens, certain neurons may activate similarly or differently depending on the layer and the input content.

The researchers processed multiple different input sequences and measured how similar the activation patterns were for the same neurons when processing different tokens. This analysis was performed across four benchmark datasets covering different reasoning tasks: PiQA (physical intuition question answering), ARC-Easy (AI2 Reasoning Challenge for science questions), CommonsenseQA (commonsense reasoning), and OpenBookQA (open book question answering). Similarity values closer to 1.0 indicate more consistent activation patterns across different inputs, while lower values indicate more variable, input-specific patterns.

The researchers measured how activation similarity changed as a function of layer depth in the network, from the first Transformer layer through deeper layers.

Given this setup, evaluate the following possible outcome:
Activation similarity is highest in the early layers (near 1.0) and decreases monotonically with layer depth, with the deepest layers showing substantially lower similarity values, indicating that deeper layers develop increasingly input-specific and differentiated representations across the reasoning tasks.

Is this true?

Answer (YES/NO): NO